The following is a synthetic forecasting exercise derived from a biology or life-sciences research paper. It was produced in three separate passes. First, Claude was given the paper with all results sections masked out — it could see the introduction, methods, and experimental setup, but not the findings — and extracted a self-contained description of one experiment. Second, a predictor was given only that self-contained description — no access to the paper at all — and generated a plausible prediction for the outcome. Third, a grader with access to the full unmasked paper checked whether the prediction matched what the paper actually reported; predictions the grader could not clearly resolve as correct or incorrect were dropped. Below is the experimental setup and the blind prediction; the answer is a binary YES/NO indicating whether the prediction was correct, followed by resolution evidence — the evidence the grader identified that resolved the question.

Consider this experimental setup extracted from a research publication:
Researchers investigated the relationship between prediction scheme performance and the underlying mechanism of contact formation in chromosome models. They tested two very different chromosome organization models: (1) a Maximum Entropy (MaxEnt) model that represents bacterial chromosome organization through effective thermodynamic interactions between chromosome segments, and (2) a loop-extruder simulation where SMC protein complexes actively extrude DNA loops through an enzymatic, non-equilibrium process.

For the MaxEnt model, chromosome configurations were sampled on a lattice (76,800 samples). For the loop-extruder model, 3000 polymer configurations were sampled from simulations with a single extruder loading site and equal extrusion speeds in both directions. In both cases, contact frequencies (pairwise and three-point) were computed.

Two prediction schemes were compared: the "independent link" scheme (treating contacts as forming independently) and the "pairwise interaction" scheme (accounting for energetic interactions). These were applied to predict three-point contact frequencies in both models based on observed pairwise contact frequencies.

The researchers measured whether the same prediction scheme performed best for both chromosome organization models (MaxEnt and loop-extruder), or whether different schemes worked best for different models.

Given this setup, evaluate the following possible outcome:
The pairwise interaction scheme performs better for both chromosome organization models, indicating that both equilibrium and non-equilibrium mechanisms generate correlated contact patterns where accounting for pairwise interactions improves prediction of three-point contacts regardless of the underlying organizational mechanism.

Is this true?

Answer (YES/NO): NO